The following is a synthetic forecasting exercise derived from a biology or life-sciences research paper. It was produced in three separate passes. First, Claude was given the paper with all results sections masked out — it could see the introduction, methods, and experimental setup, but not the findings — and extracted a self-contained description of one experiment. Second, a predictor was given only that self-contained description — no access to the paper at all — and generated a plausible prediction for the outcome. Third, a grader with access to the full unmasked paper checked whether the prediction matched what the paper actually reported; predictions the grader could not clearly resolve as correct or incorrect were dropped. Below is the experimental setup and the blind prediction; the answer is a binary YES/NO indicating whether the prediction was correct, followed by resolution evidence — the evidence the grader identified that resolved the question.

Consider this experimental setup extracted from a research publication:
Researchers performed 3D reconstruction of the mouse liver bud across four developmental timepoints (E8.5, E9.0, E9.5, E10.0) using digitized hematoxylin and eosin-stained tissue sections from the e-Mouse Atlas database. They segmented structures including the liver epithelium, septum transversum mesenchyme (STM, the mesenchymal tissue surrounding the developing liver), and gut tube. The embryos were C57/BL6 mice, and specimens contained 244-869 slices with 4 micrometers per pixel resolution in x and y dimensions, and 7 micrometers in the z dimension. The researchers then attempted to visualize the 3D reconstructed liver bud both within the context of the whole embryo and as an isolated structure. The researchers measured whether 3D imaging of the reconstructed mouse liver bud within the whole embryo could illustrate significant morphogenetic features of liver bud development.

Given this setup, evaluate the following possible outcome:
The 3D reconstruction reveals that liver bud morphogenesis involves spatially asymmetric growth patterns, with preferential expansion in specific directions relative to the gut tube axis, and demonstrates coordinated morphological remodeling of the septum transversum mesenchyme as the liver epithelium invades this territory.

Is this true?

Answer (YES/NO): NO